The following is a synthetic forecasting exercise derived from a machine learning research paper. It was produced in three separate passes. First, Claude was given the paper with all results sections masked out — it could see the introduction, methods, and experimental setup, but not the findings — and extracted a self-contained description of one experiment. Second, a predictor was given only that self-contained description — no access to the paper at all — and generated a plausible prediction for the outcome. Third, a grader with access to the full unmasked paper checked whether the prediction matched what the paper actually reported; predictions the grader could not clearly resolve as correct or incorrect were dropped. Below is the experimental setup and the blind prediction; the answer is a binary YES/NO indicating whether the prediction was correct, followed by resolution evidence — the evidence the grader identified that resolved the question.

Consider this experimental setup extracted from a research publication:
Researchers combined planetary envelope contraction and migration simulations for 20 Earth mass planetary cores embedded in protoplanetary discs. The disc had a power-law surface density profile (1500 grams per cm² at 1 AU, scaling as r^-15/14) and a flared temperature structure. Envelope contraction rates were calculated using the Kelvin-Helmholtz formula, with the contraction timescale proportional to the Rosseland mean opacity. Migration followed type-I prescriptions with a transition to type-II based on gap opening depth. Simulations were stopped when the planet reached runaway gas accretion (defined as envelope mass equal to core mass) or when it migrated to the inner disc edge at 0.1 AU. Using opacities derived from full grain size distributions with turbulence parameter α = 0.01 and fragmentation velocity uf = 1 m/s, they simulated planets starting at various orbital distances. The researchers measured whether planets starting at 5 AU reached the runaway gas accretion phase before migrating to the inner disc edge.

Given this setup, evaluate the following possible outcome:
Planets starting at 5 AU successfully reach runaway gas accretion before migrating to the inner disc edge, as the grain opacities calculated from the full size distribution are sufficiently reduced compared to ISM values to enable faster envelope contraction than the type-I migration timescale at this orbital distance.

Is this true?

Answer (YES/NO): NO